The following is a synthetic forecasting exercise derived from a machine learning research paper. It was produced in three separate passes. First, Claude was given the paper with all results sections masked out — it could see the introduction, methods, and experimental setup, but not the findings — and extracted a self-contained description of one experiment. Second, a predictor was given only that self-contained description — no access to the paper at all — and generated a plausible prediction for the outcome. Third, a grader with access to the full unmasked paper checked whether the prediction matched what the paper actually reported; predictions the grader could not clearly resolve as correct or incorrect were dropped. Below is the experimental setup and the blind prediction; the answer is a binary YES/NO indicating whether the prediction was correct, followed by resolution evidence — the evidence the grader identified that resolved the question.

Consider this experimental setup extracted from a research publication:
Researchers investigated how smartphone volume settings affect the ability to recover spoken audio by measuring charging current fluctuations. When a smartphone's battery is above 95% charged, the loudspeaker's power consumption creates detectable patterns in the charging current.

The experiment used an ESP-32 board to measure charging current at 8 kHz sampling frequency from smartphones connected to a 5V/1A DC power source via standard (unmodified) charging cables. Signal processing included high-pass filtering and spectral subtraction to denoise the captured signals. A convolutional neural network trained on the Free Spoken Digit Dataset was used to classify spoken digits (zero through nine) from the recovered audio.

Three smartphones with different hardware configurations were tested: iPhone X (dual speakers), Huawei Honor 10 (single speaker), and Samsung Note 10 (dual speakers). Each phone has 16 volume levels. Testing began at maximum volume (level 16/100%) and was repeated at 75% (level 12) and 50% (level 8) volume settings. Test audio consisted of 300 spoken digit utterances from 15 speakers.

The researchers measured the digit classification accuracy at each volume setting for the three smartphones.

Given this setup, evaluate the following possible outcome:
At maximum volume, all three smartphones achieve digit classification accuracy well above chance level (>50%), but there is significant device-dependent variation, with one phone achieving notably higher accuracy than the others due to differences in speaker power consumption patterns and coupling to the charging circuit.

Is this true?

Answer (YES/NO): NO